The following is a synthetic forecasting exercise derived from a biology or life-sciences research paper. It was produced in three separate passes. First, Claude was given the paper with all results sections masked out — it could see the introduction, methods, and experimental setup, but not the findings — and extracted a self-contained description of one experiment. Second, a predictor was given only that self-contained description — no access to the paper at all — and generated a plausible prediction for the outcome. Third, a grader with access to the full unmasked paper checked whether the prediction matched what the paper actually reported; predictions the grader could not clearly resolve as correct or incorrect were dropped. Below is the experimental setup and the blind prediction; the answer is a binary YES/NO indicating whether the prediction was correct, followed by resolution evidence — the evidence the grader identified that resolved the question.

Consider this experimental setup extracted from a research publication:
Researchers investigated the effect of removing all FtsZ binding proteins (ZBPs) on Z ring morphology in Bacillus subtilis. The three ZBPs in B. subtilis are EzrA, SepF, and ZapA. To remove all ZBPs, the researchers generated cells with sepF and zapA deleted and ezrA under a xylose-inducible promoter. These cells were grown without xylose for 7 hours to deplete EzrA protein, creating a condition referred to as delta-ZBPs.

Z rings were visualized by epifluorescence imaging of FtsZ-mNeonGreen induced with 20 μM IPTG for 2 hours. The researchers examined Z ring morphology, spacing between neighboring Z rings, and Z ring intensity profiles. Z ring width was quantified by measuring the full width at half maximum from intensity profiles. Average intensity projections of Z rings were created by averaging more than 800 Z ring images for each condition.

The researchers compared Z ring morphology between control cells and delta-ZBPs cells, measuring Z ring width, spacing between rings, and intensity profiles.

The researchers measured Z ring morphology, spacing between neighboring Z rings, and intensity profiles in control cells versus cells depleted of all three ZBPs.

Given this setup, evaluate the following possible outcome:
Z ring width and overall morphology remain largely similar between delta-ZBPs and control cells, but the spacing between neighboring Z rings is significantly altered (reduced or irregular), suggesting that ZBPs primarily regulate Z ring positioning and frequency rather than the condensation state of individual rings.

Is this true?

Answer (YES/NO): NO